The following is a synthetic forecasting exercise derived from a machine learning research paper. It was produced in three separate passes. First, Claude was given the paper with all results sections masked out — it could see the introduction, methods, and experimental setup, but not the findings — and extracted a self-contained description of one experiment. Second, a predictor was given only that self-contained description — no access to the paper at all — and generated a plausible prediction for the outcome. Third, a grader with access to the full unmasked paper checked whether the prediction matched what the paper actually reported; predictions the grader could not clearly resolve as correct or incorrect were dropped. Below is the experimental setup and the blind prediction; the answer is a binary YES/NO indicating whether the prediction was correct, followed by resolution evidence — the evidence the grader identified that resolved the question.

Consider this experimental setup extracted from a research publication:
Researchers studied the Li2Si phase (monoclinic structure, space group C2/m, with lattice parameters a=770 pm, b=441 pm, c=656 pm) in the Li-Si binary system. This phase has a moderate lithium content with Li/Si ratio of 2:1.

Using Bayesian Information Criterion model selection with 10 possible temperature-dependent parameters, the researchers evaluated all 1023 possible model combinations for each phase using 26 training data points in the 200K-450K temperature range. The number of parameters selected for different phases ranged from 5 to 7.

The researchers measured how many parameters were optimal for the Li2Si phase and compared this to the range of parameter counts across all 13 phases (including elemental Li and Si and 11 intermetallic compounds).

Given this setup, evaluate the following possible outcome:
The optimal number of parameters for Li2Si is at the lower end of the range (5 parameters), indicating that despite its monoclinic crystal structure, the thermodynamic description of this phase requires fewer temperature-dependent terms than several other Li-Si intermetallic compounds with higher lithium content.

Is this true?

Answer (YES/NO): YES